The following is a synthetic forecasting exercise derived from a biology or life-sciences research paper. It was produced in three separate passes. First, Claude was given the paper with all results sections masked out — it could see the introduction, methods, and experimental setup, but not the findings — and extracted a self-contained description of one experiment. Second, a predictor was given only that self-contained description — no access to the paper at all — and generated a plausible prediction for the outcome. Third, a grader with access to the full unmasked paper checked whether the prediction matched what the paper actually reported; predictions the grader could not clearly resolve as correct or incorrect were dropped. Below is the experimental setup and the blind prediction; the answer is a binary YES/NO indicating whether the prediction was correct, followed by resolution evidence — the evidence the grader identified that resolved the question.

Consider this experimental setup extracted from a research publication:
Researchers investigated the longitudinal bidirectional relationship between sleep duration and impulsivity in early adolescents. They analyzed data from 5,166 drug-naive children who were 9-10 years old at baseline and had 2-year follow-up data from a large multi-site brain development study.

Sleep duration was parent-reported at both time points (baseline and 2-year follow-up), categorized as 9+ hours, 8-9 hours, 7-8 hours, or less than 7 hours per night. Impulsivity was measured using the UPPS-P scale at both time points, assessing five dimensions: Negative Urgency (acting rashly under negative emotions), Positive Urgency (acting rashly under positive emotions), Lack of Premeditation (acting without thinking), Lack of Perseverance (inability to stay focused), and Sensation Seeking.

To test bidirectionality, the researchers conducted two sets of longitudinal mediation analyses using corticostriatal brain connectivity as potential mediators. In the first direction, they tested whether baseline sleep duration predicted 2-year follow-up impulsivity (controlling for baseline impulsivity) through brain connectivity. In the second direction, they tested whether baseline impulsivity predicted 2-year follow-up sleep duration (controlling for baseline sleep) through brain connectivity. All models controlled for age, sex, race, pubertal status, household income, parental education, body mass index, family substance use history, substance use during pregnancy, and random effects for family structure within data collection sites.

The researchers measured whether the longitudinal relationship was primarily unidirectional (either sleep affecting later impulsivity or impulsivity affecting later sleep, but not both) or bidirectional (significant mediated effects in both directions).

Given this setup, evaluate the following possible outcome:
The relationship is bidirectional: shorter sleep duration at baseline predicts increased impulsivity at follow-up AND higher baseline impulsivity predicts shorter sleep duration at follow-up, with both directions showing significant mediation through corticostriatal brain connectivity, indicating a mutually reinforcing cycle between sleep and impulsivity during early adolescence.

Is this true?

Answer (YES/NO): YES